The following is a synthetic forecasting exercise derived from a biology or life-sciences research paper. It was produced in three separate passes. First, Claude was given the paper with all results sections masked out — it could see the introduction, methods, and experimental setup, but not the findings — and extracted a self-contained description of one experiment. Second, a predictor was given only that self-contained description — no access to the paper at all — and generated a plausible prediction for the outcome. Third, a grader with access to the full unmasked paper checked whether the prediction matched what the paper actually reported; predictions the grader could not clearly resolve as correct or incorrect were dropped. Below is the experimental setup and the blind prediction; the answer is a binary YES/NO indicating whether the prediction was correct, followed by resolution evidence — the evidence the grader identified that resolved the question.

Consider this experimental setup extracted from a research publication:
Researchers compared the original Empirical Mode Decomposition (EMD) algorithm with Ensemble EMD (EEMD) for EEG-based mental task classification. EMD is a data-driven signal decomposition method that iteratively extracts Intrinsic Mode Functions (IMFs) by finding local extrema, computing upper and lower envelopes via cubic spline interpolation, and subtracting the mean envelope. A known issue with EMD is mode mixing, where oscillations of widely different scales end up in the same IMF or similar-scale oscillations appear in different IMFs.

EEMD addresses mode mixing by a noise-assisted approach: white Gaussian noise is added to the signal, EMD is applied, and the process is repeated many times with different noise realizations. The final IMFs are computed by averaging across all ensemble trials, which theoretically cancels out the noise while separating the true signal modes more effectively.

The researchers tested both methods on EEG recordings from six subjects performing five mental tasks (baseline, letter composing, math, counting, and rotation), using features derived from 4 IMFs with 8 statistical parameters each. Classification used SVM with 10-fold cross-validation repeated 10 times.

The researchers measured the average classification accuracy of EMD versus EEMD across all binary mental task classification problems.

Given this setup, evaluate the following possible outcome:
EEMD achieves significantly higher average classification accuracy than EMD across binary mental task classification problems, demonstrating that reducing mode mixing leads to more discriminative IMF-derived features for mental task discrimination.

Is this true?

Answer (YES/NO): YES